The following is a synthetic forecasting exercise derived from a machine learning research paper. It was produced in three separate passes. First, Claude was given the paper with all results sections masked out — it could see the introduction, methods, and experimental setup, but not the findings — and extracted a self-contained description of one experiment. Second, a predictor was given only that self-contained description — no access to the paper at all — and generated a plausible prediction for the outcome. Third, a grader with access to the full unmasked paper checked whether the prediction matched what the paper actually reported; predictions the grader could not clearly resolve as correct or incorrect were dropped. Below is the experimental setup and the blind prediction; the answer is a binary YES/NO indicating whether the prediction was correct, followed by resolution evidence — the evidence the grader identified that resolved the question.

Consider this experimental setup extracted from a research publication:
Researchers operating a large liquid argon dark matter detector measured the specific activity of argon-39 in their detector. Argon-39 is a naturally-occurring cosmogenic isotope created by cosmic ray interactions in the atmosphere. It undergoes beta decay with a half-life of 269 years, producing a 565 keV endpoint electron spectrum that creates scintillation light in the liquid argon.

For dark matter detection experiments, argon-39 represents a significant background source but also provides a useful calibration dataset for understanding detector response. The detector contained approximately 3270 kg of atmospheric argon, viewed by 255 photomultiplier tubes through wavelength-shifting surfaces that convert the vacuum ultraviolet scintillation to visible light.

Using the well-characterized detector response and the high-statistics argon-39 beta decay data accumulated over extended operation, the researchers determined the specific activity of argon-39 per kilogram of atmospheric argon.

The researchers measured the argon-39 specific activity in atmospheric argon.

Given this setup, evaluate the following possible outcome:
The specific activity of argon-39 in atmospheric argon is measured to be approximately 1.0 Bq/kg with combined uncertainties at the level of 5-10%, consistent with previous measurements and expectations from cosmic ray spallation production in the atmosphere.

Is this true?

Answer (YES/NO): NO